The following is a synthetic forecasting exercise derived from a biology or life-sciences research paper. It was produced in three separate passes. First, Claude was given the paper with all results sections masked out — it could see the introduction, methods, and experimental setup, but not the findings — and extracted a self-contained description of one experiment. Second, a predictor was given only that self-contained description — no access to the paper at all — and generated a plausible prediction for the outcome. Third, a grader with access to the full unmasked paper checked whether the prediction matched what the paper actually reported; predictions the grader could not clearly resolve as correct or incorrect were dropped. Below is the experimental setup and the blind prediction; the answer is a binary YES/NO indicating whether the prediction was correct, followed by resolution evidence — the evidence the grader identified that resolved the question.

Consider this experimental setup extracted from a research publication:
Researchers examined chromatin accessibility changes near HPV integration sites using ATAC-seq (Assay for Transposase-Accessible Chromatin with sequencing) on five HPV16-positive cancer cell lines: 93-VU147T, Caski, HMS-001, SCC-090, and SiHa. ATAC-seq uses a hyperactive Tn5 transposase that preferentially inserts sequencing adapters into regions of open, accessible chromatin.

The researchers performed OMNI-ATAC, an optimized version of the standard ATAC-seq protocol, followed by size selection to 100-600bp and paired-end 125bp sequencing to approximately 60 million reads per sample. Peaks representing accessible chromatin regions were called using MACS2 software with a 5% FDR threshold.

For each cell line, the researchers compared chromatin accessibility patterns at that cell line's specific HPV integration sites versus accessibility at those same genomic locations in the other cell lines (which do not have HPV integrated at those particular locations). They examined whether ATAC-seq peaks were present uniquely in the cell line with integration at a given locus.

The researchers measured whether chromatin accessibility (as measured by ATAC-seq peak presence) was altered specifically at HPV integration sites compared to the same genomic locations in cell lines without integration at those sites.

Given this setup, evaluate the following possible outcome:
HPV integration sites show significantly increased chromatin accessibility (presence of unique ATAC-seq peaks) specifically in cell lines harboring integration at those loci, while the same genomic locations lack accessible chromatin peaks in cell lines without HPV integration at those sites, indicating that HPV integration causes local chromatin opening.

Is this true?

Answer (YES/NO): YES